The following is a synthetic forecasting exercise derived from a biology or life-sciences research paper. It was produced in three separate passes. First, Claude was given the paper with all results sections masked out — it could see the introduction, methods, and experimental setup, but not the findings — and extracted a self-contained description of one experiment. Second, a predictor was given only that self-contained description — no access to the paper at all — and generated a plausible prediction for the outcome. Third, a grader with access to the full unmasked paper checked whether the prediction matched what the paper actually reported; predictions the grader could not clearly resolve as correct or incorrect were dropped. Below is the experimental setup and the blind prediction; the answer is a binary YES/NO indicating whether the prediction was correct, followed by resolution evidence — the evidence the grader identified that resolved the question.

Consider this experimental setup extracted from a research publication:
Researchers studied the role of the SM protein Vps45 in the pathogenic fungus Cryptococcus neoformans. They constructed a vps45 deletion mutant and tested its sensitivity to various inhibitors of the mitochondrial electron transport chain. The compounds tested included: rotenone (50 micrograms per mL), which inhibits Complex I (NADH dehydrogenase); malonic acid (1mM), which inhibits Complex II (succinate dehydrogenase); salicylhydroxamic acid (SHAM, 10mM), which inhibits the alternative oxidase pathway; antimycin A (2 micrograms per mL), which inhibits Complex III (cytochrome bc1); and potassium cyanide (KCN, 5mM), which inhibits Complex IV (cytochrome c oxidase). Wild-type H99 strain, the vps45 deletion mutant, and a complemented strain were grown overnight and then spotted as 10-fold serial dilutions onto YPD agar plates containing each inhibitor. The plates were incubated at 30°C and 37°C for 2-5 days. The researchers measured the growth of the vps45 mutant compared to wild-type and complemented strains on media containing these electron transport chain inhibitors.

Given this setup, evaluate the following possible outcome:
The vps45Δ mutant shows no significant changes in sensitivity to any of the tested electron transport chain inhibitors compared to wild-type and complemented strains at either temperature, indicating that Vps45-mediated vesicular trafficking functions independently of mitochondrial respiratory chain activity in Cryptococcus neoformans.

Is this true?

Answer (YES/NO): NO